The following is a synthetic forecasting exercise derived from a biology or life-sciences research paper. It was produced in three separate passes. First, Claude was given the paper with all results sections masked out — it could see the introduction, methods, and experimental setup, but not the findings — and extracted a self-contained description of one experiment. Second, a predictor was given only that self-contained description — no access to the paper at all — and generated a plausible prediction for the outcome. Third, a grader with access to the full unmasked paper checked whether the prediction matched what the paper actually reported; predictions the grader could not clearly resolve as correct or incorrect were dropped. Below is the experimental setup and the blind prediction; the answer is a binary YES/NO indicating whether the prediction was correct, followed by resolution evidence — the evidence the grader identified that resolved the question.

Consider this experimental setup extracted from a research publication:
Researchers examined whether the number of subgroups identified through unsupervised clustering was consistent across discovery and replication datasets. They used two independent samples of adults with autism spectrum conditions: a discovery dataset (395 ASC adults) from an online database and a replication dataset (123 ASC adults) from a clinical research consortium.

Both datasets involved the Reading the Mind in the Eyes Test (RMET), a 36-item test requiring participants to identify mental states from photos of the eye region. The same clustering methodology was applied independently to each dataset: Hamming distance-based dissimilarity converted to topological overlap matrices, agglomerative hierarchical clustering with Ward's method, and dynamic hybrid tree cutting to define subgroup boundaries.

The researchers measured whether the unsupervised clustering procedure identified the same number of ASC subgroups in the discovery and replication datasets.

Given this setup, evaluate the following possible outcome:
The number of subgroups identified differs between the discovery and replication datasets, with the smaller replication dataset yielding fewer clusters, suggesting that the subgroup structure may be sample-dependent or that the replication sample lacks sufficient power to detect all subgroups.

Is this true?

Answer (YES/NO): NO